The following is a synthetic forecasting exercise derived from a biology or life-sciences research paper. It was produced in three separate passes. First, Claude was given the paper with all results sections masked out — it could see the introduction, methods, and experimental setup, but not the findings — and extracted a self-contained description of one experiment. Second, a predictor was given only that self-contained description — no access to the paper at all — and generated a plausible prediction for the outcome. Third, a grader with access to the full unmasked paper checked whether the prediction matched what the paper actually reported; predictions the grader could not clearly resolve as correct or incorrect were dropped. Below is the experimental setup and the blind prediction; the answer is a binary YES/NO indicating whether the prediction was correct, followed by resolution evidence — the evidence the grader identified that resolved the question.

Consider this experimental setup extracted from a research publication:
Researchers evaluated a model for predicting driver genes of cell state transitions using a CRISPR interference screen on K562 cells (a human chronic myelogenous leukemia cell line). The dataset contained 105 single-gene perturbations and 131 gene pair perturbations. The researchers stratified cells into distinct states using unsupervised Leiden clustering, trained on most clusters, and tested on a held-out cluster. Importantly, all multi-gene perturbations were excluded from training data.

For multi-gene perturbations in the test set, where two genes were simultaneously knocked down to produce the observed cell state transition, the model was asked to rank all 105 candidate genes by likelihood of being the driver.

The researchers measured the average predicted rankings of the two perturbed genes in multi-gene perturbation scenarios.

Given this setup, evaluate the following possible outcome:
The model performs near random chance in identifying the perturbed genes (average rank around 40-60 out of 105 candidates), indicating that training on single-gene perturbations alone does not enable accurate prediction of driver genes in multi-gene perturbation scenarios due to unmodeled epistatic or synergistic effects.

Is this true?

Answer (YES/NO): NO